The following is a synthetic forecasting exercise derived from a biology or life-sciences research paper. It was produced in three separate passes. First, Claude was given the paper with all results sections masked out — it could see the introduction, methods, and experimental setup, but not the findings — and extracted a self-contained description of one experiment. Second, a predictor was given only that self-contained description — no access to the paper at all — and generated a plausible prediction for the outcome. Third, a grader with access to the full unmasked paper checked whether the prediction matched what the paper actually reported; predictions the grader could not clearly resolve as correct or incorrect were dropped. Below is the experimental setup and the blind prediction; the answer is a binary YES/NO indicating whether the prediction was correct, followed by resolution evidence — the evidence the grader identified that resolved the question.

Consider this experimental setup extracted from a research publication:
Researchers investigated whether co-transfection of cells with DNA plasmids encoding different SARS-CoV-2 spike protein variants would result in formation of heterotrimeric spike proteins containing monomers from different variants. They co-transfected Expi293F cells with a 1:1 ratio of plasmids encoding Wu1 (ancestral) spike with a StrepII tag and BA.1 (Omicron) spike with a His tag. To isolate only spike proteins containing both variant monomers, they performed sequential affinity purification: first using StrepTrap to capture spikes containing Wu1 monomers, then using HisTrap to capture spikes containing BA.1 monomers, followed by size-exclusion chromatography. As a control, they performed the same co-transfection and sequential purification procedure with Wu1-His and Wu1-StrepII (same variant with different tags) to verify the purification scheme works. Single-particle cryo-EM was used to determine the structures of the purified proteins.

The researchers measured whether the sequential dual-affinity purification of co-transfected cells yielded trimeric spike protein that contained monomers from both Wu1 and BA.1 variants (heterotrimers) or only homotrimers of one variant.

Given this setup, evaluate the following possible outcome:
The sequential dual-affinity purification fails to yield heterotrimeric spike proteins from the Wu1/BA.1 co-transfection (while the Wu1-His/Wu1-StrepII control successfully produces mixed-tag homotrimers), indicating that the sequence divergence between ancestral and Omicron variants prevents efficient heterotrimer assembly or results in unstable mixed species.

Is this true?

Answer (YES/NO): NO